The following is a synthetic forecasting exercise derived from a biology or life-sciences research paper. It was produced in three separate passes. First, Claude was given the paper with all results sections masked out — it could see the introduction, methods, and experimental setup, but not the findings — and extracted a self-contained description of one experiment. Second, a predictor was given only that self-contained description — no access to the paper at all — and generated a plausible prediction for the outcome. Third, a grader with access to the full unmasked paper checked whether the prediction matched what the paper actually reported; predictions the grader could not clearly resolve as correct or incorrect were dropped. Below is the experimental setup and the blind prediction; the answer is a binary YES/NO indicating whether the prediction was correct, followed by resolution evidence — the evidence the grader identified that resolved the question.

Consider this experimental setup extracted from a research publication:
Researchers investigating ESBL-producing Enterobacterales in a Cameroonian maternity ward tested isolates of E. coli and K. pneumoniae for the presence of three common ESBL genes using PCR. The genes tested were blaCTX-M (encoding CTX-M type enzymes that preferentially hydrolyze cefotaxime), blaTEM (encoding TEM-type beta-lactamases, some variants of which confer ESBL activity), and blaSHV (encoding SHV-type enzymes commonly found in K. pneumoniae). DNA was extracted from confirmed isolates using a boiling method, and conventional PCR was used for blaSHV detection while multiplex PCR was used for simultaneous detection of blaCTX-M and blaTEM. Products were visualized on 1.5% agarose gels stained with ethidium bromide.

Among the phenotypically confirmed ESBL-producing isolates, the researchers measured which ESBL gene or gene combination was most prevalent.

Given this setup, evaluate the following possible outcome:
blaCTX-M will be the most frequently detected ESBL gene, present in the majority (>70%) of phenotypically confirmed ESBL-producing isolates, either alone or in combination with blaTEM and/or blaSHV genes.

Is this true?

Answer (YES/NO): YES